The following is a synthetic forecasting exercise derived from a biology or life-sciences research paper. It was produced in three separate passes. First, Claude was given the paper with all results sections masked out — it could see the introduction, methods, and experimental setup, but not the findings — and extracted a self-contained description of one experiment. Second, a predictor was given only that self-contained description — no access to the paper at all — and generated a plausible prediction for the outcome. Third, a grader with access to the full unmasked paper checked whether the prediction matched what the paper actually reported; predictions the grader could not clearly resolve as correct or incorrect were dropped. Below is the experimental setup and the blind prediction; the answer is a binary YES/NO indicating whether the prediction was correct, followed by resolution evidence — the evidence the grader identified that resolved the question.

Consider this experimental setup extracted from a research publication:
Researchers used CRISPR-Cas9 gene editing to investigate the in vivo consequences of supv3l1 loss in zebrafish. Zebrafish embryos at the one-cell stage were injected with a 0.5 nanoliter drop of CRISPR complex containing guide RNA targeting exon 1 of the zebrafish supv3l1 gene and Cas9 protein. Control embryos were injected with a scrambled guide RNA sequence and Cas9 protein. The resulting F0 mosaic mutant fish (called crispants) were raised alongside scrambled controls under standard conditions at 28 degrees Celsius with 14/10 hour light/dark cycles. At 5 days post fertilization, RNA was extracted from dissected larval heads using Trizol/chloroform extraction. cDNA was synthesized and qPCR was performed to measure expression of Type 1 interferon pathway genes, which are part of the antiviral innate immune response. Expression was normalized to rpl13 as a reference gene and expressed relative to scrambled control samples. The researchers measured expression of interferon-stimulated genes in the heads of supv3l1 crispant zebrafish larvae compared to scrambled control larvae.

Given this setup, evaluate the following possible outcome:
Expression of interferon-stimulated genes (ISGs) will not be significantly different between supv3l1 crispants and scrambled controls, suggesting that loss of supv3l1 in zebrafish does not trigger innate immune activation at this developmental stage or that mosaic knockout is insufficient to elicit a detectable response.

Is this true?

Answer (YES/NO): NO